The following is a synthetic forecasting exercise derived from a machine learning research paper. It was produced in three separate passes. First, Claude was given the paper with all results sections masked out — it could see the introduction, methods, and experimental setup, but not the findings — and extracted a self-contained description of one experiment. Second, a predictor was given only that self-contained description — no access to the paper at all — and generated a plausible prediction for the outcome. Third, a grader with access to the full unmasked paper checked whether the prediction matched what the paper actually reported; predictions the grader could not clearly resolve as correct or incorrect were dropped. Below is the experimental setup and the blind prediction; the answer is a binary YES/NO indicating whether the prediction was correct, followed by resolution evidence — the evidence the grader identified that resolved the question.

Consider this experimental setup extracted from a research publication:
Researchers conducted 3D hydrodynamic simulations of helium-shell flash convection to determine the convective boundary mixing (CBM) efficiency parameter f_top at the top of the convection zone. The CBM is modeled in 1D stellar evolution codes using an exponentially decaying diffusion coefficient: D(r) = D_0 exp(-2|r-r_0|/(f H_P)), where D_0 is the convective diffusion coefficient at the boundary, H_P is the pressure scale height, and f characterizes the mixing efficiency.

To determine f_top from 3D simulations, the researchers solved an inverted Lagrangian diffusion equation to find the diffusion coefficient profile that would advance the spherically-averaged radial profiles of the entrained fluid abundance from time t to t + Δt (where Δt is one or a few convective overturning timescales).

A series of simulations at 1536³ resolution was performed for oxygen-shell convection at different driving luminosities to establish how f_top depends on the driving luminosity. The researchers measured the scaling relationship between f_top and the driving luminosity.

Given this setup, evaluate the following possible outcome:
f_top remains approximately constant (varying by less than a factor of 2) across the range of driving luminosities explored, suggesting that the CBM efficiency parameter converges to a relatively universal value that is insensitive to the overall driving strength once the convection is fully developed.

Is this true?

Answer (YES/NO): NO